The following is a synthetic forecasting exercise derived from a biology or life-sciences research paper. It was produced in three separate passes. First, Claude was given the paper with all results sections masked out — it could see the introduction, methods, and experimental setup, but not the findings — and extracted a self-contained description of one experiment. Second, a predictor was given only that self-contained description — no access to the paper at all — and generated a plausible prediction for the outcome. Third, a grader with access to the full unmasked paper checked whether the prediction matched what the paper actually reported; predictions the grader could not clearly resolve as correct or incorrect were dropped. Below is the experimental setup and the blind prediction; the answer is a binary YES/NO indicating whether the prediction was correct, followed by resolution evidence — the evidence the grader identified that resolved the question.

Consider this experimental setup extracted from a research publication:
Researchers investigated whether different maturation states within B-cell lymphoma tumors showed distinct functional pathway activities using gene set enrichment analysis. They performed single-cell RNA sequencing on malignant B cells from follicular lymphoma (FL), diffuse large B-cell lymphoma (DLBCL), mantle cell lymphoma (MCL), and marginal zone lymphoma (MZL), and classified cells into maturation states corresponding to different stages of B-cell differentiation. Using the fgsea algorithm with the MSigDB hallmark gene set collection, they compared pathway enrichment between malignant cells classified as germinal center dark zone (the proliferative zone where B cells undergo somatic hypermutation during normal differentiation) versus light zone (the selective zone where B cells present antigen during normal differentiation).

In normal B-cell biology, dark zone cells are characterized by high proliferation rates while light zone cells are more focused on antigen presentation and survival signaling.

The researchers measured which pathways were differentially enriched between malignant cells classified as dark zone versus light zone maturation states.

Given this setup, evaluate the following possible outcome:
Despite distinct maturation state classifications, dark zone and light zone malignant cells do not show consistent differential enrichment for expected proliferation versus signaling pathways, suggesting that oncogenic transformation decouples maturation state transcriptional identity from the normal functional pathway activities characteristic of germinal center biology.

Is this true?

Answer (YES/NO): NO